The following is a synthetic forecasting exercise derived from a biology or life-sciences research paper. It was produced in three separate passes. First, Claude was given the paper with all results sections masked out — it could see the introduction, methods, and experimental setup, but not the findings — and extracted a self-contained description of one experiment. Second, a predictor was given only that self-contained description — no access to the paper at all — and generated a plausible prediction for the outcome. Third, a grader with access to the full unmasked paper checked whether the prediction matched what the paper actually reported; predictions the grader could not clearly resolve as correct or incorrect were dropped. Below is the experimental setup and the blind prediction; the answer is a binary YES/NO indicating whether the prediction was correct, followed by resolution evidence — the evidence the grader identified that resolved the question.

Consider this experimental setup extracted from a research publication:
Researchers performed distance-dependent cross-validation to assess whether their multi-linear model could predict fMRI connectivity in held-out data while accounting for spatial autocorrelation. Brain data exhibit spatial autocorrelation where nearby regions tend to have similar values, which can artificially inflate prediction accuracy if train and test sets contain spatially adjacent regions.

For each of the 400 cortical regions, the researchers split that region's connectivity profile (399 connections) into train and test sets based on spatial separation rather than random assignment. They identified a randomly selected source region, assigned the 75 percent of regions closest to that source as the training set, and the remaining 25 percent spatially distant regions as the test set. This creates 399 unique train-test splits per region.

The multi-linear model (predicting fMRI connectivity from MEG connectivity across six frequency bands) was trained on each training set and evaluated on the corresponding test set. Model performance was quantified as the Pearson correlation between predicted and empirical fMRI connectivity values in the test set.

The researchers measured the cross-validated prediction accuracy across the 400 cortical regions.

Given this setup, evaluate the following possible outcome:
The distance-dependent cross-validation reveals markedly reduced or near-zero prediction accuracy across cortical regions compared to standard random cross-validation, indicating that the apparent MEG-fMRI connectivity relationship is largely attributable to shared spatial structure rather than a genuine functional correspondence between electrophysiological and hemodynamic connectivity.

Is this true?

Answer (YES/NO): NO